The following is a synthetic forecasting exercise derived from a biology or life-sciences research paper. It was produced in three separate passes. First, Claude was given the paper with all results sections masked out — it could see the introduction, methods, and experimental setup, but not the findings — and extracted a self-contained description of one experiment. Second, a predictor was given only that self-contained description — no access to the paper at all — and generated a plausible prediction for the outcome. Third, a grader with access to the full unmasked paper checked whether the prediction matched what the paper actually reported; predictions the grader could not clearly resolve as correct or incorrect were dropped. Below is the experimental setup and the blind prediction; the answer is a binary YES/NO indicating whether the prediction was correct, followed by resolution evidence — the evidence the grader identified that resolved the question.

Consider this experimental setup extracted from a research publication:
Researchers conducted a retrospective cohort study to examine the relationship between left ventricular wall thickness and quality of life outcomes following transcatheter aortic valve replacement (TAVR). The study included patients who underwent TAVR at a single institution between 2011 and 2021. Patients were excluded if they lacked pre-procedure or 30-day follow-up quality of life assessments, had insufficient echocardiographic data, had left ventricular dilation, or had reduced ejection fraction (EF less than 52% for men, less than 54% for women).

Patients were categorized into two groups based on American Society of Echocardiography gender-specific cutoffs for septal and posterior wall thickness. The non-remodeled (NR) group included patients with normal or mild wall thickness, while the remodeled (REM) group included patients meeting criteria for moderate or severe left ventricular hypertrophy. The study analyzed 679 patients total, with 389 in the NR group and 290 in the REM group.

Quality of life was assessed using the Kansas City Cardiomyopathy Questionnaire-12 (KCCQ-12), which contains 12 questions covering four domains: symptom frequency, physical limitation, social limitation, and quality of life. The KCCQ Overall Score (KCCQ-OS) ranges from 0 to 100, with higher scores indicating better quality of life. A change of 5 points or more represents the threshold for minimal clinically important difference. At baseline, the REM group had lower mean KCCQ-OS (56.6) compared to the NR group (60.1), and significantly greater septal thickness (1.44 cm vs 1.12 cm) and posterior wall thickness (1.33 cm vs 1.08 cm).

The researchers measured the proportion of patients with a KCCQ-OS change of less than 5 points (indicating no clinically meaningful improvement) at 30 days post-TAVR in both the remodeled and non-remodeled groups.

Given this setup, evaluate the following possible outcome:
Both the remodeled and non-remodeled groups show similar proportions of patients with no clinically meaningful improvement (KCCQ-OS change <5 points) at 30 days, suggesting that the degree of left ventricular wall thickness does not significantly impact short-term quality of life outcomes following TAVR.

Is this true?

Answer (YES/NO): YES